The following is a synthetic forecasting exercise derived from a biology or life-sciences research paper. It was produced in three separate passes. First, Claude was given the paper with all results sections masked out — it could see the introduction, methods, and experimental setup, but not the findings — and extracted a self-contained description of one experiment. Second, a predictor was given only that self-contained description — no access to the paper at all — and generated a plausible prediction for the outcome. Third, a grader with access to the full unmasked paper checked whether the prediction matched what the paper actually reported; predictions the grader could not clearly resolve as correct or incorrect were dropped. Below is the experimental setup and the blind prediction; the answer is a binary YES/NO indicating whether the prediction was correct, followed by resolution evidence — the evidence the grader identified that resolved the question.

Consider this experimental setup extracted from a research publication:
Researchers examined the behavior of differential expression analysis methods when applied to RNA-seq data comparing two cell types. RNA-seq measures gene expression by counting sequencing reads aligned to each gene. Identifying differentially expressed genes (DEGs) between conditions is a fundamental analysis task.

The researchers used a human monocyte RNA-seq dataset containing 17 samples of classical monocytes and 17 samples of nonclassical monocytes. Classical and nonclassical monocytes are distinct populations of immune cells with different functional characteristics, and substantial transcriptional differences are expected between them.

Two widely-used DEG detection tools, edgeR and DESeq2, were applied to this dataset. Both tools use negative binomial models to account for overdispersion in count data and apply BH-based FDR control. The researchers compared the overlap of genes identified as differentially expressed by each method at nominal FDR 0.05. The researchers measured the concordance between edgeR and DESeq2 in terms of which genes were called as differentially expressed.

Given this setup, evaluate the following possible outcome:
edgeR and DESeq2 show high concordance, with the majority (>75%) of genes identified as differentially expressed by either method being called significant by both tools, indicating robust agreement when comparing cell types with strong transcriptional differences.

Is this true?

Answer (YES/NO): NO